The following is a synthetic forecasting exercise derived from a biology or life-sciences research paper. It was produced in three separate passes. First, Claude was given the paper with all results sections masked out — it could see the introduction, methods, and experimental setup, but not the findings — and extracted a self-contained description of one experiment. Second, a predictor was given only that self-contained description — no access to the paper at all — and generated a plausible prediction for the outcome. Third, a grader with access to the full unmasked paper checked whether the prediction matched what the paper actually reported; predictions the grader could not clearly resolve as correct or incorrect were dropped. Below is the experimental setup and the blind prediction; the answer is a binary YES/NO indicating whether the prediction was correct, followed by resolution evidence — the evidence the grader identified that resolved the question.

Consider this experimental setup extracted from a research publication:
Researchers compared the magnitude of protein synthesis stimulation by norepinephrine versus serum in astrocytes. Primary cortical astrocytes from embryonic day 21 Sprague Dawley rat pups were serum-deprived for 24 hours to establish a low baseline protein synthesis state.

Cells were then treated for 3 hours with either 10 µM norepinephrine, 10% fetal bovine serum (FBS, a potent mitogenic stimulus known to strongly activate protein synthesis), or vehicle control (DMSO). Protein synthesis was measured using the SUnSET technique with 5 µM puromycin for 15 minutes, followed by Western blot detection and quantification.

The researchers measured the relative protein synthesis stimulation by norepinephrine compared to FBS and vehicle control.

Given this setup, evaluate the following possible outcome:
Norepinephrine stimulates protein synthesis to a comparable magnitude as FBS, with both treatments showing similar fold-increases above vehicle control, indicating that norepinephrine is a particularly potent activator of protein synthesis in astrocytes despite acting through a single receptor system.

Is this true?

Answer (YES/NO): YES